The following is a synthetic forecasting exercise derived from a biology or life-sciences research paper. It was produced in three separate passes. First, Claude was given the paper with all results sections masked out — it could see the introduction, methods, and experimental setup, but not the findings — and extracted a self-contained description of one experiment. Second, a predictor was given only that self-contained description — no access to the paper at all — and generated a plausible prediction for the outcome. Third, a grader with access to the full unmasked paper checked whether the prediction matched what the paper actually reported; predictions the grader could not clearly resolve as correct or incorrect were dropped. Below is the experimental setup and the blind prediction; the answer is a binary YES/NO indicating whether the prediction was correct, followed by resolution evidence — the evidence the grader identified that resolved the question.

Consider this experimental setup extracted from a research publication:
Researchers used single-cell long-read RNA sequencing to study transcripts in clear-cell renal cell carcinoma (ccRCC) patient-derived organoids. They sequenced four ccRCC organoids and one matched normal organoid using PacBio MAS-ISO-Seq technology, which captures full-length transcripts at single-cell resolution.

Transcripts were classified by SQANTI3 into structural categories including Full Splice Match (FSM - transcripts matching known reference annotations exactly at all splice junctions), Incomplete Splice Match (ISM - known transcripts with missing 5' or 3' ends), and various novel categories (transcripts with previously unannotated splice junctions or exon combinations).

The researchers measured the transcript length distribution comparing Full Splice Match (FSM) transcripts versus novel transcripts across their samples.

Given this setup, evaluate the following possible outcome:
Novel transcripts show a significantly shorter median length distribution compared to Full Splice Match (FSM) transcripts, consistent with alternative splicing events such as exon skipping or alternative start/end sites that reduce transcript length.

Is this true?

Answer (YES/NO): NO